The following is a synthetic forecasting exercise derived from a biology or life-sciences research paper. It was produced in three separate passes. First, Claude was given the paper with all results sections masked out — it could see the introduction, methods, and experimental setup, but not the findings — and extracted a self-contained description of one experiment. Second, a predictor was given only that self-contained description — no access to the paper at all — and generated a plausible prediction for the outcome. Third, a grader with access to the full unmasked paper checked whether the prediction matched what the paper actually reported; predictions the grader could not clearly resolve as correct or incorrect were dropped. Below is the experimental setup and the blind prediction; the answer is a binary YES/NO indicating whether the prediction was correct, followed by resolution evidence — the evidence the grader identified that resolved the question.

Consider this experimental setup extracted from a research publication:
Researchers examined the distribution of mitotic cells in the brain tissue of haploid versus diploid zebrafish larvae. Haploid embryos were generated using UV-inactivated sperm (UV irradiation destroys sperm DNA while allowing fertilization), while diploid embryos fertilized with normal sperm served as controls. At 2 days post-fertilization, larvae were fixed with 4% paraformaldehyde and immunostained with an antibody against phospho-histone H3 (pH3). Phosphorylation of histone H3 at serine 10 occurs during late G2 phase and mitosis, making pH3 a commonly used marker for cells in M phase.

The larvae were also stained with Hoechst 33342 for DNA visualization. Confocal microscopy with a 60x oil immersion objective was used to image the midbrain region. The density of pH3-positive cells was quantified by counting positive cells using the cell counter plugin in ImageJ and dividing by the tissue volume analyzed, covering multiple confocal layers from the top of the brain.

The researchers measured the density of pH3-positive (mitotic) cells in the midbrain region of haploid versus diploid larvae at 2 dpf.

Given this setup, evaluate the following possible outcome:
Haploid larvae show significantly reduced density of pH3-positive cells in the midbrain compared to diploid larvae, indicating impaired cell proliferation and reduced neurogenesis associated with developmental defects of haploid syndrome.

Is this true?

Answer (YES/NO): NO